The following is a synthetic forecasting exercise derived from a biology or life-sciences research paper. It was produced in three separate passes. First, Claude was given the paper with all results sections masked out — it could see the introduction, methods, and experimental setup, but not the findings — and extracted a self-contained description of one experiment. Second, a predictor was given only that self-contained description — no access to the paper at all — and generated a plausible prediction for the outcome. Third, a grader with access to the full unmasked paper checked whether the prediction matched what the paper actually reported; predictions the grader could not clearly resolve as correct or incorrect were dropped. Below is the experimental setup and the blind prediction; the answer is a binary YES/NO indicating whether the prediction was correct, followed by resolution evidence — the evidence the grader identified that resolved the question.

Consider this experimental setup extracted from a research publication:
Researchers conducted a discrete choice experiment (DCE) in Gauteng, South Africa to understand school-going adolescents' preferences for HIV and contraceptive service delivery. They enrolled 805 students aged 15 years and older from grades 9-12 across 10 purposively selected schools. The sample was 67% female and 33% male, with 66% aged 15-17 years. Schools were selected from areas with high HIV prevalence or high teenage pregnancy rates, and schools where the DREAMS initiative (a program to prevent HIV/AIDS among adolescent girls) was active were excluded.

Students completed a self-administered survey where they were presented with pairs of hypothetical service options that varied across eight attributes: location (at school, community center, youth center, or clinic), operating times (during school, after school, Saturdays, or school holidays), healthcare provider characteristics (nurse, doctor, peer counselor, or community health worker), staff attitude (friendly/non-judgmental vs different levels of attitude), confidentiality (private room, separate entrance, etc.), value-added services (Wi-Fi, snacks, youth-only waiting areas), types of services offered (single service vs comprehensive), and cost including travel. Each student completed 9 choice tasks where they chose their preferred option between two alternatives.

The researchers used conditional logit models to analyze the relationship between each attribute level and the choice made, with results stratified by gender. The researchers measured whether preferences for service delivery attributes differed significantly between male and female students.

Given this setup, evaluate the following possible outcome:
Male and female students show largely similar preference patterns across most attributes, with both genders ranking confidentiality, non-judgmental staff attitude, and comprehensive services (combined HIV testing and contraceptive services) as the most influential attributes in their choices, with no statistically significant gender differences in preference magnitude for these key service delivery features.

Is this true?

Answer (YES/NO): NO